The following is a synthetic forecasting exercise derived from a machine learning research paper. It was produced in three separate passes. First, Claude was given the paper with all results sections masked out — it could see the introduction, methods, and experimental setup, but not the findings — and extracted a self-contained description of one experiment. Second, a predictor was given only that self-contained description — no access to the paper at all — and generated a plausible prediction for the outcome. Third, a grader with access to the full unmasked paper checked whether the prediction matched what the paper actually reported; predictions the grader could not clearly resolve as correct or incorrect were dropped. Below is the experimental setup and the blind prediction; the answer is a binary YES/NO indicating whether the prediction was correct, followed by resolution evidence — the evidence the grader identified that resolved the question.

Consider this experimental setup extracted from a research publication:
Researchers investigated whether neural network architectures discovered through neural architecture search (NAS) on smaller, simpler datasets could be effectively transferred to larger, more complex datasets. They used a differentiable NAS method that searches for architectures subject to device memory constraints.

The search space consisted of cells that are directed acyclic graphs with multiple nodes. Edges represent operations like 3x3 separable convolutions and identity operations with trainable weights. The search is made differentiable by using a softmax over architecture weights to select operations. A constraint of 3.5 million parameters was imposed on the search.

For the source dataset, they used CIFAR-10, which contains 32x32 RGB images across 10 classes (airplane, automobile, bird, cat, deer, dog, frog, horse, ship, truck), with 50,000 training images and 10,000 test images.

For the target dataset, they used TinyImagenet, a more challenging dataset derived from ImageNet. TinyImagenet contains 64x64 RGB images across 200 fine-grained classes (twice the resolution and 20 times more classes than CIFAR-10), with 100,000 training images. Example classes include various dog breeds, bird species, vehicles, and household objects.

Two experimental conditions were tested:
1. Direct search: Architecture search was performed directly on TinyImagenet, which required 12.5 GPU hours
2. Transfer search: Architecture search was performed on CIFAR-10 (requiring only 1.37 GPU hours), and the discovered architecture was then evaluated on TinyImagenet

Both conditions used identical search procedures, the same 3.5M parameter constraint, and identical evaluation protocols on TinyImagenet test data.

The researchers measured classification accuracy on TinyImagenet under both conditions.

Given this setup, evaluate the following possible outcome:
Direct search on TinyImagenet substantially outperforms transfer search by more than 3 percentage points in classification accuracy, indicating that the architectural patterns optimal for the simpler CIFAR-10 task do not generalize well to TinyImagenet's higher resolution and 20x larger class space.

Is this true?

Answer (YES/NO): NO